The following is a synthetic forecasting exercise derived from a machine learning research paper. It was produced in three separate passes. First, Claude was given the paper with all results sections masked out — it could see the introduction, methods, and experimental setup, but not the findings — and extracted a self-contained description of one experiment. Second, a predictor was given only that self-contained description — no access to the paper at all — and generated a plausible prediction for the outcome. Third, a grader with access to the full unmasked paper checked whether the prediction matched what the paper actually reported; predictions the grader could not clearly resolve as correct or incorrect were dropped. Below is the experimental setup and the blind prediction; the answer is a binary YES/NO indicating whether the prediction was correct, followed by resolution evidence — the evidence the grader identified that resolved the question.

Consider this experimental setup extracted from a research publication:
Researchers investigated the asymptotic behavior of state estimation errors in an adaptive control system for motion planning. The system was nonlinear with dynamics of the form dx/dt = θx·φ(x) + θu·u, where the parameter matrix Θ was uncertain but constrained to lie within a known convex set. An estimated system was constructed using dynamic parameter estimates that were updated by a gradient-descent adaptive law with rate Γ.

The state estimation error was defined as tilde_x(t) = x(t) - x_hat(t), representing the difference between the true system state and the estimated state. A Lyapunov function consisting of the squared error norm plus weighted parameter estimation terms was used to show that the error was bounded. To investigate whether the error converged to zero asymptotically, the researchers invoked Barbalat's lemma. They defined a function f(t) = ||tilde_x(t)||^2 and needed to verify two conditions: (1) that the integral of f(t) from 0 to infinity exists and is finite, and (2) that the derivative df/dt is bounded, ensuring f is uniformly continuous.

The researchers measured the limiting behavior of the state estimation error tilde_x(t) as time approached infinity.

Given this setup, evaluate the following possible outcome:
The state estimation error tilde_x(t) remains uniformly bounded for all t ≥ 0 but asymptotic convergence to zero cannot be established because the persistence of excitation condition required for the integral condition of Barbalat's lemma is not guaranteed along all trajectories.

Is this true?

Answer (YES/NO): NO